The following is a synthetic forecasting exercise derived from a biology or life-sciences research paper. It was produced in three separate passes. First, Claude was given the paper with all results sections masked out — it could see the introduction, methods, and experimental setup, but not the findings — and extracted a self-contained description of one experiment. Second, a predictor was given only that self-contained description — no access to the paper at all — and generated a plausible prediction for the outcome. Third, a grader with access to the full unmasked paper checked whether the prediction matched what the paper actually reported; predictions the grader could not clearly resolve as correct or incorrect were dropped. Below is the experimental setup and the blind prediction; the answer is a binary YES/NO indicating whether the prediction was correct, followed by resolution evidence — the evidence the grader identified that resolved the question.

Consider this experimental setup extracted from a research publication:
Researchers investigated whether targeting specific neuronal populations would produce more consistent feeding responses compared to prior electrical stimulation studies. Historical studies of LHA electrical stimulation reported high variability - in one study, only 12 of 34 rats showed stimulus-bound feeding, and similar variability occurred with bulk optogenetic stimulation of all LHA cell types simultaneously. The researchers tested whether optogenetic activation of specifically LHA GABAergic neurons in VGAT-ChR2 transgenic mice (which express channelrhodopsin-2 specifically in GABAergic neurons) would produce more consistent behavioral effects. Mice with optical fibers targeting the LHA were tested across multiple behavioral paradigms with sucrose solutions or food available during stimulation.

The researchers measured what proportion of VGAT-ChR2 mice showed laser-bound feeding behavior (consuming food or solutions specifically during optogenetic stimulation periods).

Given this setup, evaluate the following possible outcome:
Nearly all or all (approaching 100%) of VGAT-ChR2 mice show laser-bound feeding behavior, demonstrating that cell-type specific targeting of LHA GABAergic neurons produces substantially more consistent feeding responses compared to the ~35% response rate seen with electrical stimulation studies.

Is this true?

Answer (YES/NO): YES